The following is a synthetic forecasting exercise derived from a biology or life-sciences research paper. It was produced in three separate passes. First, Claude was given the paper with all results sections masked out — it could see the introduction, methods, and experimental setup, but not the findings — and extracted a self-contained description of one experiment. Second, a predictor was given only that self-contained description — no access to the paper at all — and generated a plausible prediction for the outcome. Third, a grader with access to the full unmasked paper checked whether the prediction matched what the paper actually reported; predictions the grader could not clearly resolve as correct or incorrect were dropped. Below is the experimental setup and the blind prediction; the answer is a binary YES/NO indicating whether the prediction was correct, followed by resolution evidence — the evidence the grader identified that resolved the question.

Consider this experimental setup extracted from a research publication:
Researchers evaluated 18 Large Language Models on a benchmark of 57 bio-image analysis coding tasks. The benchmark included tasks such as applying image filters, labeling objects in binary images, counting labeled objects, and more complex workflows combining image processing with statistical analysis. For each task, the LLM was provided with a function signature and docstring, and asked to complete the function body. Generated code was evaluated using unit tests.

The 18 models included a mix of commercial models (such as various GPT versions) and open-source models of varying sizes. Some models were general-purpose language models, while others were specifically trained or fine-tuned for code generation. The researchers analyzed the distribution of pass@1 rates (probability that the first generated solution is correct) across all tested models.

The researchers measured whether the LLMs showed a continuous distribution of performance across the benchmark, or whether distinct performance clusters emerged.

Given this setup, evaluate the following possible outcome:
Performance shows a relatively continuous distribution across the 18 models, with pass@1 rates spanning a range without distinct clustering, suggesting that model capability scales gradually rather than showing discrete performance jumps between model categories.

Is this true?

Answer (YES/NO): NO